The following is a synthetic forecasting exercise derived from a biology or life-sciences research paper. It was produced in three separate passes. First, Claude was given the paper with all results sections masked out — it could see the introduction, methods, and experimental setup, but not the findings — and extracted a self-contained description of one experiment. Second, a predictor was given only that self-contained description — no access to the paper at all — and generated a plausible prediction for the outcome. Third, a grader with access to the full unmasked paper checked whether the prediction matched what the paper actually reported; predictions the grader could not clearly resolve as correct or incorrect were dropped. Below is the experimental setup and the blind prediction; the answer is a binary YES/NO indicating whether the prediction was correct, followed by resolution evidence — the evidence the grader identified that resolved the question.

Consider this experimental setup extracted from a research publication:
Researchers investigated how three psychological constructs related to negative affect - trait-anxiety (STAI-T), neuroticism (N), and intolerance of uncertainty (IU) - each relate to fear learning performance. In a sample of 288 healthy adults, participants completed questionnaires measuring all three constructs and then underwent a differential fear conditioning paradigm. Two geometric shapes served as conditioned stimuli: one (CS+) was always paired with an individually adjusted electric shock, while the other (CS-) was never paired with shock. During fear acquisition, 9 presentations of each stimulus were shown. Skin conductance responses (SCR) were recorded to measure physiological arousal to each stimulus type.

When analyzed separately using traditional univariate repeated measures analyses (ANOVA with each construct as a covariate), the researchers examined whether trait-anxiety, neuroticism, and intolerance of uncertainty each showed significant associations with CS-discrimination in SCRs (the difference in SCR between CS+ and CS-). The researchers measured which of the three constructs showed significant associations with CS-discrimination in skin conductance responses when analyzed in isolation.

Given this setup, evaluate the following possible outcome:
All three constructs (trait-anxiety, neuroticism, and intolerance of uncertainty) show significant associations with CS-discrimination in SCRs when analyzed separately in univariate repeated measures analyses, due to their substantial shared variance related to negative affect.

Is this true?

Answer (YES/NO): YES